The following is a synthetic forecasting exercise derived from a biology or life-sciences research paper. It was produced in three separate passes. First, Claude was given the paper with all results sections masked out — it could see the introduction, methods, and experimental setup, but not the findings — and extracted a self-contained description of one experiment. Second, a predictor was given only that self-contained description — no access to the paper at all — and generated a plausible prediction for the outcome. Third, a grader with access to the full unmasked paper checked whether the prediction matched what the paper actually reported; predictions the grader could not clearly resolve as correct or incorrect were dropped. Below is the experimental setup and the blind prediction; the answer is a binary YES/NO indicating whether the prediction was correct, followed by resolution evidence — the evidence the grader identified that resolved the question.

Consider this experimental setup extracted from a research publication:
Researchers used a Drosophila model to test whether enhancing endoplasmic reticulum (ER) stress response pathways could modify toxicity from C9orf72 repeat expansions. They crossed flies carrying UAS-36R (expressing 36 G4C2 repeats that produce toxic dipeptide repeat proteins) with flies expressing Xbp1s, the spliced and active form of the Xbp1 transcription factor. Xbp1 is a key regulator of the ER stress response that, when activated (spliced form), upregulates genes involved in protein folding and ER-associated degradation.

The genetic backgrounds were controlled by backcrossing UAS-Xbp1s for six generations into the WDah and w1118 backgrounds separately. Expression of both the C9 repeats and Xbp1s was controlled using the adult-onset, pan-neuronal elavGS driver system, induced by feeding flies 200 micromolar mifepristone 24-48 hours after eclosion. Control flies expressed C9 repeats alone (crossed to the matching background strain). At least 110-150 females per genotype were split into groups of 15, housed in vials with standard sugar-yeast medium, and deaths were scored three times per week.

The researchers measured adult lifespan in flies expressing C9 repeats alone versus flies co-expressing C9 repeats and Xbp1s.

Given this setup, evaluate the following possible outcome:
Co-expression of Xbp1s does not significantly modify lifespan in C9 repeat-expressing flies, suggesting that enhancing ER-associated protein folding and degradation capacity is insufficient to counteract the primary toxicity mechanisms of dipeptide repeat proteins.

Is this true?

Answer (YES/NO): NO